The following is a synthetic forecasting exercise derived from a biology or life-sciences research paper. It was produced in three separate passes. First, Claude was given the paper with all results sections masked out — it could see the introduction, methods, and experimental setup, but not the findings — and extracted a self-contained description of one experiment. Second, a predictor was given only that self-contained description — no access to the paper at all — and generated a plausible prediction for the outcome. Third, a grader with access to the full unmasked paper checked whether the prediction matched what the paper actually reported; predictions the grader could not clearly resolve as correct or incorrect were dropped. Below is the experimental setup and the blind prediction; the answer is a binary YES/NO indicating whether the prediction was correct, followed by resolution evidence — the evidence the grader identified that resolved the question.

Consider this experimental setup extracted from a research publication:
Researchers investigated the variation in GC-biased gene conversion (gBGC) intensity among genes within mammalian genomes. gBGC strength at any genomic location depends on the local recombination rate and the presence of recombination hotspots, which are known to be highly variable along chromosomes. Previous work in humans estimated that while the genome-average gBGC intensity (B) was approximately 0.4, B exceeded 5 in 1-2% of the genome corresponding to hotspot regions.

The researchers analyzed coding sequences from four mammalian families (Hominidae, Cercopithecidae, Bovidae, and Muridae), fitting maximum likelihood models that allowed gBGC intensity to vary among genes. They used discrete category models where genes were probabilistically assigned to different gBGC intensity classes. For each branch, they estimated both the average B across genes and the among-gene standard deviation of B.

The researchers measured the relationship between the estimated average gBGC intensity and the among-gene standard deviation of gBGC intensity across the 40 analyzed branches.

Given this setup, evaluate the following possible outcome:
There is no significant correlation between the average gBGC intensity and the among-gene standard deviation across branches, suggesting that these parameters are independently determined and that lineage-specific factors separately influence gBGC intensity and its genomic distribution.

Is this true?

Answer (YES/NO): NO